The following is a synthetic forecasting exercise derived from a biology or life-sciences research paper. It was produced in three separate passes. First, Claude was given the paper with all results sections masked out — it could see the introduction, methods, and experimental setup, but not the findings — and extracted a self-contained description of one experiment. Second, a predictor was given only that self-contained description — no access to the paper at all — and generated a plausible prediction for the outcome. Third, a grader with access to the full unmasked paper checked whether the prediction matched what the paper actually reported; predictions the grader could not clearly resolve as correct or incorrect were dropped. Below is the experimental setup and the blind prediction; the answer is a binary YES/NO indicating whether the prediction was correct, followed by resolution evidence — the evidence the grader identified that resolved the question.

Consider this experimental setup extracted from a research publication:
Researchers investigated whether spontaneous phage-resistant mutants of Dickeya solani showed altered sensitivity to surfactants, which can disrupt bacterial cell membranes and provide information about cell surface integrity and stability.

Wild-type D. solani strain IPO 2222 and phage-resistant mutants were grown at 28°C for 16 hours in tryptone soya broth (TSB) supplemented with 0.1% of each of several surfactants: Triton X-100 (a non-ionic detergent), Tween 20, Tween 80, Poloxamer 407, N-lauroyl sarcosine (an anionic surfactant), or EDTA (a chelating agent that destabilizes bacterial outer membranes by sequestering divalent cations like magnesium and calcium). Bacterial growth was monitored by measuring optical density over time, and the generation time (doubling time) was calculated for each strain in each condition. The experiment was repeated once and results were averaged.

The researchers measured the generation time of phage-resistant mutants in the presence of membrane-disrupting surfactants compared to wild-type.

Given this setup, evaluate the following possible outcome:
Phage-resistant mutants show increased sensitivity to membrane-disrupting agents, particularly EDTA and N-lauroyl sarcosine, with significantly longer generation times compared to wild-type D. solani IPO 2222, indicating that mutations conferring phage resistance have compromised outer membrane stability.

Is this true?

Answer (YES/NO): NO